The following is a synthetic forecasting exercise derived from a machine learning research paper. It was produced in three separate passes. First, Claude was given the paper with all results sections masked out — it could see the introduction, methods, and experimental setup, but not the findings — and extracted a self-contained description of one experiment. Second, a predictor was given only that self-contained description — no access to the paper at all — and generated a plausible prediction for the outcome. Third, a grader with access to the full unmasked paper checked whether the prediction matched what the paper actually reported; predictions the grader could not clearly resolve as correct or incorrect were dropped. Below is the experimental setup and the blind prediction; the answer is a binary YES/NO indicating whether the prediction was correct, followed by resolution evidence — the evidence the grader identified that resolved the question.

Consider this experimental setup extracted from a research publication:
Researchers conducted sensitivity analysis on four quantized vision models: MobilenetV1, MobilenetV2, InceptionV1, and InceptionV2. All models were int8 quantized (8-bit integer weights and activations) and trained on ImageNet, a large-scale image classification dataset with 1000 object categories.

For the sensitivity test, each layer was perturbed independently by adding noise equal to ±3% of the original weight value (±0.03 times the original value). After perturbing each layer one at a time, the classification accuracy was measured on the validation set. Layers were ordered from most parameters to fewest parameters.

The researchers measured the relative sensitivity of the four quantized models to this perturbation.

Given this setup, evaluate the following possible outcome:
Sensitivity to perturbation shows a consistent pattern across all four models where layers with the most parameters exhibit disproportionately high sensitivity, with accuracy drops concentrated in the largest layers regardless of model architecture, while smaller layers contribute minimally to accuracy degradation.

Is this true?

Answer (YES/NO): NO